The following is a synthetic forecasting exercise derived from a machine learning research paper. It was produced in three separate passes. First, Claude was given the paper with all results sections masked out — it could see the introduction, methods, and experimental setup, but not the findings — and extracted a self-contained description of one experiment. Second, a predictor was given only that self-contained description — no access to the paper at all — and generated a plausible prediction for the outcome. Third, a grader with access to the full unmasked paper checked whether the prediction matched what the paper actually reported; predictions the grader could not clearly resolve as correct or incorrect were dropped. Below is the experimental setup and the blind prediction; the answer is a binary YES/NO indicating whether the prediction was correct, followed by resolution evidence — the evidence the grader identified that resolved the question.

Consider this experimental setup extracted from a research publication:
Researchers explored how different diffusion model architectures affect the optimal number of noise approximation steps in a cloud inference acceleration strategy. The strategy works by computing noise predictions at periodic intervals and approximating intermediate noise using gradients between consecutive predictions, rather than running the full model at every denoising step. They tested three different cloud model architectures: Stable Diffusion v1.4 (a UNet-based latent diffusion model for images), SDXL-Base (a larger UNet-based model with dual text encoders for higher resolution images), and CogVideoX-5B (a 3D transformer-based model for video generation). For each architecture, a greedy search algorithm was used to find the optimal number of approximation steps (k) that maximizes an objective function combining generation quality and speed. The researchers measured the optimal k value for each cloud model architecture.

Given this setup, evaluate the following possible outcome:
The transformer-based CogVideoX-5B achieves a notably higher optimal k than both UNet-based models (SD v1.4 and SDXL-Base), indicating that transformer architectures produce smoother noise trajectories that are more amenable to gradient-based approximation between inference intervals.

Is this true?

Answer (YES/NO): NO